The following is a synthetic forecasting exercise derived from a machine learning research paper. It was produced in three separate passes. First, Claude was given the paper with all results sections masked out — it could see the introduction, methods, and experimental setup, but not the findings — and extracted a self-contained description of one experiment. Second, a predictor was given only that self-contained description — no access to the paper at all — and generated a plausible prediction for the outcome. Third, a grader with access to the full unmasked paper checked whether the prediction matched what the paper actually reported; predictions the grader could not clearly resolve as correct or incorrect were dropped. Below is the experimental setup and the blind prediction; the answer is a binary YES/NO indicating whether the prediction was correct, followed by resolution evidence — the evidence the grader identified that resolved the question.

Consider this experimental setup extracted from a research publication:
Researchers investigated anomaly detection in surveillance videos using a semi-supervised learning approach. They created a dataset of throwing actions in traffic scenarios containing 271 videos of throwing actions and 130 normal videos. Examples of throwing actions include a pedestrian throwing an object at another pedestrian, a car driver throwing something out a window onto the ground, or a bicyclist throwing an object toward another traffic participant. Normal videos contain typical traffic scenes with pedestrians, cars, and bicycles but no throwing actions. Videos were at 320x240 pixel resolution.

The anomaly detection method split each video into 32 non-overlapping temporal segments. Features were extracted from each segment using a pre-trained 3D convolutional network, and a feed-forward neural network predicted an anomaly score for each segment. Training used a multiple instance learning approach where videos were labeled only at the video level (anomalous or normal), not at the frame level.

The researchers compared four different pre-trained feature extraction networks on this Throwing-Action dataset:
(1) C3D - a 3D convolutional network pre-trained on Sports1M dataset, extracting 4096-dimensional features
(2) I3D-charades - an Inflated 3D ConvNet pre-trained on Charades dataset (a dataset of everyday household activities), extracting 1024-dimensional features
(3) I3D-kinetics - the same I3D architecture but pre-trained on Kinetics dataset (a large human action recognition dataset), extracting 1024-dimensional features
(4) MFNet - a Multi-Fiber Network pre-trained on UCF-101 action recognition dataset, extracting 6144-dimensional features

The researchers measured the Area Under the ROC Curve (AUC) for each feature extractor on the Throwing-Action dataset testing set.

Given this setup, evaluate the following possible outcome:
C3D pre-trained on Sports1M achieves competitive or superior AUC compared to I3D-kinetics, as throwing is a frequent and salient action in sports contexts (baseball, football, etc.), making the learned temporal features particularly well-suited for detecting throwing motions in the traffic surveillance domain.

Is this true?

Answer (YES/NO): NO